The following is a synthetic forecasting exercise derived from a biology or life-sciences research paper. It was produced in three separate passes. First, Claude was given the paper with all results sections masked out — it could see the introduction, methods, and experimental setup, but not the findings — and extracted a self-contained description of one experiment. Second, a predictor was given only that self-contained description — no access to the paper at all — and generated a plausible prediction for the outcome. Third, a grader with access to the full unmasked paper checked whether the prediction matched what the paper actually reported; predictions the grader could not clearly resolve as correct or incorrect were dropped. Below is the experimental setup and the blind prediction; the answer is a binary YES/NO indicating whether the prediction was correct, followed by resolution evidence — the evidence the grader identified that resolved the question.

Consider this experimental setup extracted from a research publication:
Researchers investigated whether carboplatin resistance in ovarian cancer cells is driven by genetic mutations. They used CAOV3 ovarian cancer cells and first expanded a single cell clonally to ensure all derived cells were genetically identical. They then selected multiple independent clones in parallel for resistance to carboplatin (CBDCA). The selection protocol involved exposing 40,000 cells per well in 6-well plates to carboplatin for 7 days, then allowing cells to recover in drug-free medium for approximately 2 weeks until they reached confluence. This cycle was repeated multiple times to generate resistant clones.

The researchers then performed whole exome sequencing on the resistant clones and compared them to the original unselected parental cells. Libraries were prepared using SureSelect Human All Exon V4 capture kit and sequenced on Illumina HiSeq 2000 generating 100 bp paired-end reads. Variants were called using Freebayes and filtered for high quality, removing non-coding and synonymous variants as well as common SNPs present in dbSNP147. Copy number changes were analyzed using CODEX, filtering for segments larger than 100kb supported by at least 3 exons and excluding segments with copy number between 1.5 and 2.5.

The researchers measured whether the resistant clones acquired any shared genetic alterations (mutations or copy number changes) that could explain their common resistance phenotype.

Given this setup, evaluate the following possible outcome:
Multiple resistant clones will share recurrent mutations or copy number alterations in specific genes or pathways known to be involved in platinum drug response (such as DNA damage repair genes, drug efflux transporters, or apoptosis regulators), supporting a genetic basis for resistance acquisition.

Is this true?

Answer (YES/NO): NO